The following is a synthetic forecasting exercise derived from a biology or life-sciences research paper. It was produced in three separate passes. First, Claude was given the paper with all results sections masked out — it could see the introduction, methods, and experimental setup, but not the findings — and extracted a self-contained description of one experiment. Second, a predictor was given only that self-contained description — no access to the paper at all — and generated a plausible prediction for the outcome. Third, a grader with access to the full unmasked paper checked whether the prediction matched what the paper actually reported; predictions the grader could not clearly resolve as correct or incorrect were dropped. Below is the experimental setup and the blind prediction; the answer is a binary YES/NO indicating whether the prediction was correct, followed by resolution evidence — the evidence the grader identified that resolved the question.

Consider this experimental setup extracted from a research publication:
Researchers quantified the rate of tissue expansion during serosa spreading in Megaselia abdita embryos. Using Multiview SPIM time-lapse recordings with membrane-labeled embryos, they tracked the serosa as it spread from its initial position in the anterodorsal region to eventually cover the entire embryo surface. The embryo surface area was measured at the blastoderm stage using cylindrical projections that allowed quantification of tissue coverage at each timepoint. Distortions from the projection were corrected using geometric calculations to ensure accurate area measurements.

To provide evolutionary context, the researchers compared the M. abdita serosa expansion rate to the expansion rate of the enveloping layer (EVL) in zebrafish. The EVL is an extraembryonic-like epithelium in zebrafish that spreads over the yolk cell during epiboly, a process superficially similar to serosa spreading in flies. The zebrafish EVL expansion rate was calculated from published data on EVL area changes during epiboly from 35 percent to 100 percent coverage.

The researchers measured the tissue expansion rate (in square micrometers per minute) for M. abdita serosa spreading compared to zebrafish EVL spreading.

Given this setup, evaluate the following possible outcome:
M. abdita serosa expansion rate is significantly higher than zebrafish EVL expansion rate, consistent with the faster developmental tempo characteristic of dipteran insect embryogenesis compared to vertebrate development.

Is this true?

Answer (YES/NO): NO